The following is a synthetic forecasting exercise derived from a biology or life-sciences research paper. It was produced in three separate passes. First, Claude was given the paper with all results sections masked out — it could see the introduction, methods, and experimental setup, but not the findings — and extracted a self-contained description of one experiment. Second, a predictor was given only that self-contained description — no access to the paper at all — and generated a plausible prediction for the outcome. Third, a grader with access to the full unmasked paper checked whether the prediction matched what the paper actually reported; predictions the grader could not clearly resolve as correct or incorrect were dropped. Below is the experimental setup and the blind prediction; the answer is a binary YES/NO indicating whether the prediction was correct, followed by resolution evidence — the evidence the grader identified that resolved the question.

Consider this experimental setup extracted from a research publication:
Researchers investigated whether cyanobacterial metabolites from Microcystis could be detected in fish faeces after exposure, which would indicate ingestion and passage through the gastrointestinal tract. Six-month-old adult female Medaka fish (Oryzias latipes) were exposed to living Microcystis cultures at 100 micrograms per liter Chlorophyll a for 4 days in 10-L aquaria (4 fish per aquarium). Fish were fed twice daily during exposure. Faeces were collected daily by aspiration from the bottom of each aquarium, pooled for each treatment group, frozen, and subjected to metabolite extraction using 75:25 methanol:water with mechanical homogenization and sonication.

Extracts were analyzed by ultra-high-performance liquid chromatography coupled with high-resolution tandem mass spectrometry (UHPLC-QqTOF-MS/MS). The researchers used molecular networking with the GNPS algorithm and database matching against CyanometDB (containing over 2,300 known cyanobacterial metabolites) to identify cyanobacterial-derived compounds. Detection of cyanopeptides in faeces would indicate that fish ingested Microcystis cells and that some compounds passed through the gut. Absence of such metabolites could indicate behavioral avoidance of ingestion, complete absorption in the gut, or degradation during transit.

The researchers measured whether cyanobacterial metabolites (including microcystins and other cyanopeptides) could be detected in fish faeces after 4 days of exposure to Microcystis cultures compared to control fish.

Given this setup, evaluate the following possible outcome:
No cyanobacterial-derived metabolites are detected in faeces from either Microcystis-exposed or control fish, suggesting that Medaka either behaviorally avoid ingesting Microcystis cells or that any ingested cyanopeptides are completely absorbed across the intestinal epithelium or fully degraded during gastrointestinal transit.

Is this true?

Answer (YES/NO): NO